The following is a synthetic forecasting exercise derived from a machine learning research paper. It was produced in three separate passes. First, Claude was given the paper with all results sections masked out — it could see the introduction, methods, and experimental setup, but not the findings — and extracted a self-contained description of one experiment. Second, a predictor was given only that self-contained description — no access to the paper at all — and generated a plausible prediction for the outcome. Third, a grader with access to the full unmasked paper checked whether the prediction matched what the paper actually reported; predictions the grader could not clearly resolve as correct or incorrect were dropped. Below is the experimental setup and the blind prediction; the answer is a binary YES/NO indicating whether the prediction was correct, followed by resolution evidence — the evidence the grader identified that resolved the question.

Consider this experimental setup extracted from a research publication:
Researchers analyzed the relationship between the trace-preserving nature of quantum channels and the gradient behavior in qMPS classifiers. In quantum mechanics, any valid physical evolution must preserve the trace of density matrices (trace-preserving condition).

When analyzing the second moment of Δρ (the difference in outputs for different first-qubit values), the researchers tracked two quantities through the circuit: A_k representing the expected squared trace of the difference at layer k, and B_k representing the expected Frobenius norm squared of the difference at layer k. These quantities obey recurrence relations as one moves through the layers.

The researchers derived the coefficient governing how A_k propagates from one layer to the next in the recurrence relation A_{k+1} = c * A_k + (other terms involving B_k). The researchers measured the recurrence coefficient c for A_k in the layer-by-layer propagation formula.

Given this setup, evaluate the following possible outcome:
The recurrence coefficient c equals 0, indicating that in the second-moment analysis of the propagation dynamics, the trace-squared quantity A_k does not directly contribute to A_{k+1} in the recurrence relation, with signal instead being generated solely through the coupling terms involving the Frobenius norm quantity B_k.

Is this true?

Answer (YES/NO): NO